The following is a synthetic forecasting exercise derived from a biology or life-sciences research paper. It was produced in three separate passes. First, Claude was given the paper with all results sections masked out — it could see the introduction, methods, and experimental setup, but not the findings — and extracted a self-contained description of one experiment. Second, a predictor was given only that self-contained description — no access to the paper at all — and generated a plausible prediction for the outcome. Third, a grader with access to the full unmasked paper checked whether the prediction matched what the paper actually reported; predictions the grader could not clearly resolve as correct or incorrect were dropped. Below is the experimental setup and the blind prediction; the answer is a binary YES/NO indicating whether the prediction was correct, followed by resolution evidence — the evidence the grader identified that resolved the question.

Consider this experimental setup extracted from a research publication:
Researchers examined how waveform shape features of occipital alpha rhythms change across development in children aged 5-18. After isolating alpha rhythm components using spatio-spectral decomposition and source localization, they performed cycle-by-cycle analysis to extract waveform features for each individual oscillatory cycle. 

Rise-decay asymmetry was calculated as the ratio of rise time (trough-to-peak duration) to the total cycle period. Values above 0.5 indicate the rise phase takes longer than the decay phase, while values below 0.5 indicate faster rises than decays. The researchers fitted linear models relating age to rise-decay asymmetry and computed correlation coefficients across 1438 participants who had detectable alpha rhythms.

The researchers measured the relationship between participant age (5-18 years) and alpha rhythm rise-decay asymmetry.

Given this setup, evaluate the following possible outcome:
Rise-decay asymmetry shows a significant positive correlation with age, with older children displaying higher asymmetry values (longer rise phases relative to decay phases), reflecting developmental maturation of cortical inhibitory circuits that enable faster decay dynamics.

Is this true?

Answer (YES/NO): NO